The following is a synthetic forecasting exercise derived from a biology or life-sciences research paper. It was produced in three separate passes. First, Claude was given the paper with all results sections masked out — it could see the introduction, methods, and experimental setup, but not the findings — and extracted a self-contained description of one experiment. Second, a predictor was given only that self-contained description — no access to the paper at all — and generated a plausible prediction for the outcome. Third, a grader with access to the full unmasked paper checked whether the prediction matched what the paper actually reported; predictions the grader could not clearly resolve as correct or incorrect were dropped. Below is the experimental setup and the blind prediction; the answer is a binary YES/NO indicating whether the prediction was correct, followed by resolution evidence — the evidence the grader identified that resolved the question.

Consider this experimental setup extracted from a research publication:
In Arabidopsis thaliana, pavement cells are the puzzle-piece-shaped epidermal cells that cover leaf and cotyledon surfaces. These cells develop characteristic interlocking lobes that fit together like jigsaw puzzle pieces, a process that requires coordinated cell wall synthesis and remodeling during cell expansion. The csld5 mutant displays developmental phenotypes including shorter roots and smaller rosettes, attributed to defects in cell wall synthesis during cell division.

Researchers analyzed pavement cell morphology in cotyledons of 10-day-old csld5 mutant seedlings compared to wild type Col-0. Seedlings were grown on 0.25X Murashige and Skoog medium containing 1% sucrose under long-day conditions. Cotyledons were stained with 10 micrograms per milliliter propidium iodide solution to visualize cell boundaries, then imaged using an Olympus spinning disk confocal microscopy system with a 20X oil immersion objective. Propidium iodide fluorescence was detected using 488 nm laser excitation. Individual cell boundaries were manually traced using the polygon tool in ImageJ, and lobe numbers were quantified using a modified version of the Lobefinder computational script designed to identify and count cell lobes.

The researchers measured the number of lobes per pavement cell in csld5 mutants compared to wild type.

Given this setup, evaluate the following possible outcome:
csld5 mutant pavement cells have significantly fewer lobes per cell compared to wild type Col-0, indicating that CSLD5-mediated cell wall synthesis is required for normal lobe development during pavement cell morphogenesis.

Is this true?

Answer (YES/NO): NO